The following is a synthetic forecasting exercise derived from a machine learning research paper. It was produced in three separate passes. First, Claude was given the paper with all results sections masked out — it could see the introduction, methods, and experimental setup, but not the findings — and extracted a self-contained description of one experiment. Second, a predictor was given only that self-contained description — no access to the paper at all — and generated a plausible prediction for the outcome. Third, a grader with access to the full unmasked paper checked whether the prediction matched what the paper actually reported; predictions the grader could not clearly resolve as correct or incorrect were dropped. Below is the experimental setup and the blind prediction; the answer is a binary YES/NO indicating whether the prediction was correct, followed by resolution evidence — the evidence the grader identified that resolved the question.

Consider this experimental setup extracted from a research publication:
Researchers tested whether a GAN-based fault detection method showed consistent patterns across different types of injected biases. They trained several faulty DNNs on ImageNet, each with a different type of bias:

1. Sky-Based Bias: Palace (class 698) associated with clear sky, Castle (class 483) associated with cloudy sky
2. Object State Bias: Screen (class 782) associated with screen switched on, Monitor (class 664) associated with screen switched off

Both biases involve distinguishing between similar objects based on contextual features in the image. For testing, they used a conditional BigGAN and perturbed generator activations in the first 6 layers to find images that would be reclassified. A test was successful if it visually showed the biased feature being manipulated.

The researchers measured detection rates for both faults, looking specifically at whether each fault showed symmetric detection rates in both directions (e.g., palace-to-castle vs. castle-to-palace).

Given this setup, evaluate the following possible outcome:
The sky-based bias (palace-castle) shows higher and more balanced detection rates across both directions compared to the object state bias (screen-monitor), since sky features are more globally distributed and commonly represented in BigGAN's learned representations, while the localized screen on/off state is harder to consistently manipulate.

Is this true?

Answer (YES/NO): YES